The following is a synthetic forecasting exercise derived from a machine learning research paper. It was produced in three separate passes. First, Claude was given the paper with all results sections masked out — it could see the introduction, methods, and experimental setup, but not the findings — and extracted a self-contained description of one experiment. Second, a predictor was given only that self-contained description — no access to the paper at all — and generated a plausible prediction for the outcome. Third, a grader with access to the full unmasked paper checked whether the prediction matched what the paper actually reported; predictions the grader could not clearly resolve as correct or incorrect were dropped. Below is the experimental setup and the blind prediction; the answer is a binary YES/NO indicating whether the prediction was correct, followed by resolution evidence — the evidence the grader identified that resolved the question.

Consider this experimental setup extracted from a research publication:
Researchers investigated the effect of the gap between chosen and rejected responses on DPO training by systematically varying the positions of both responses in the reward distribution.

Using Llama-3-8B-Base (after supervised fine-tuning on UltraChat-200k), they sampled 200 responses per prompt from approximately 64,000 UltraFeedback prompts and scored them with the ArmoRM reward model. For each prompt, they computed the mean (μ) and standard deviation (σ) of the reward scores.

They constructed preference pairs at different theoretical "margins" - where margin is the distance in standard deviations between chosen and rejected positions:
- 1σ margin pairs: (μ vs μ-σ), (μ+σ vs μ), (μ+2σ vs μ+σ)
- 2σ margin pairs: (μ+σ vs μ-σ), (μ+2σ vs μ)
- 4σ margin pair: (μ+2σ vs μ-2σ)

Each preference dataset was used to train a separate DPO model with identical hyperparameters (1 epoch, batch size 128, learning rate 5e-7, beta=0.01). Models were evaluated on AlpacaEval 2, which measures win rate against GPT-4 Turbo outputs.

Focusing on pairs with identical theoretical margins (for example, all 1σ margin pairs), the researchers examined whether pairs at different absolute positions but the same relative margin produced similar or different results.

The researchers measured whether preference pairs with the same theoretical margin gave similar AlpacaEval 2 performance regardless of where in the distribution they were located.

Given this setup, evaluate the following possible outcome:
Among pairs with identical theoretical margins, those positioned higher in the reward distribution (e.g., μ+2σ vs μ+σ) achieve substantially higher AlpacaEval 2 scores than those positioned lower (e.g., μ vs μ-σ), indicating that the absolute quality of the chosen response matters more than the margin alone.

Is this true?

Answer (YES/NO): NO